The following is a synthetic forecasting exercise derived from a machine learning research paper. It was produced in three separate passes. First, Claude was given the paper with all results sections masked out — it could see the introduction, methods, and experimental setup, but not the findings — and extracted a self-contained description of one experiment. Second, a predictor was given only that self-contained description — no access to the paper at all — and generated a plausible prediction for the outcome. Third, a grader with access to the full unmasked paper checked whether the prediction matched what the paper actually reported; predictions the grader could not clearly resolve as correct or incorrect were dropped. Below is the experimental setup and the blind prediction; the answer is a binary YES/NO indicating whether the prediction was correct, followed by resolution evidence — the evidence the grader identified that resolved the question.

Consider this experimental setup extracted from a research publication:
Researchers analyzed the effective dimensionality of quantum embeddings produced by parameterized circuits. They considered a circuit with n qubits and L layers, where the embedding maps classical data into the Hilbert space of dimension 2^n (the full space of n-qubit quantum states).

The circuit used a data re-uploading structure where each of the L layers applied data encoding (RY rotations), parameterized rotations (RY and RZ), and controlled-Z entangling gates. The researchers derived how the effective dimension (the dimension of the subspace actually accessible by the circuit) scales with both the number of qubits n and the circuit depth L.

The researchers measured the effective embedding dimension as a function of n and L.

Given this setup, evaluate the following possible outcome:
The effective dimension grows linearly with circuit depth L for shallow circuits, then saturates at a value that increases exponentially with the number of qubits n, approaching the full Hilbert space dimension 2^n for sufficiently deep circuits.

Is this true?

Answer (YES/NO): NO